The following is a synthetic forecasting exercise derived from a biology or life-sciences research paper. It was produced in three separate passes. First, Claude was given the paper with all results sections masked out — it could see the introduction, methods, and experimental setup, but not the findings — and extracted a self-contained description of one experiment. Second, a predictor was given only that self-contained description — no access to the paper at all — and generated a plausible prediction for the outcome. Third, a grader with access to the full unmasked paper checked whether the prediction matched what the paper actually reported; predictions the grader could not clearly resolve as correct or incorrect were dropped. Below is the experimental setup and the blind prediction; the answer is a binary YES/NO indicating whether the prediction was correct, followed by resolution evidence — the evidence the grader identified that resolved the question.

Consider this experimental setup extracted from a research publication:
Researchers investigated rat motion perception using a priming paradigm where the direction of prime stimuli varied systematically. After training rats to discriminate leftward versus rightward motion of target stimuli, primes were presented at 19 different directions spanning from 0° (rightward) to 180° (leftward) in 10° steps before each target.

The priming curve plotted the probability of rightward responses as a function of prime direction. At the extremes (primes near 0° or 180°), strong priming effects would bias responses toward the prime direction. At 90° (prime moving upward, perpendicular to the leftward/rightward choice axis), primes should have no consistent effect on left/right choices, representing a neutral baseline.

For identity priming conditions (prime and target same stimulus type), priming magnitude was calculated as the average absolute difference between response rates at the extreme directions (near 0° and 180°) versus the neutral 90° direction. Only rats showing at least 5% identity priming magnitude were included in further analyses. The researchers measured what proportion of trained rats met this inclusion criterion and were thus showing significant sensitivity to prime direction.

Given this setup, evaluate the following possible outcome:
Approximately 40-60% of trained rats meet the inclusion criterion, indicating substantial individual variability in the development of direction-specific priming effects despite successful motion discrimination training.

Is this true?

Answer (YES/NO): NO